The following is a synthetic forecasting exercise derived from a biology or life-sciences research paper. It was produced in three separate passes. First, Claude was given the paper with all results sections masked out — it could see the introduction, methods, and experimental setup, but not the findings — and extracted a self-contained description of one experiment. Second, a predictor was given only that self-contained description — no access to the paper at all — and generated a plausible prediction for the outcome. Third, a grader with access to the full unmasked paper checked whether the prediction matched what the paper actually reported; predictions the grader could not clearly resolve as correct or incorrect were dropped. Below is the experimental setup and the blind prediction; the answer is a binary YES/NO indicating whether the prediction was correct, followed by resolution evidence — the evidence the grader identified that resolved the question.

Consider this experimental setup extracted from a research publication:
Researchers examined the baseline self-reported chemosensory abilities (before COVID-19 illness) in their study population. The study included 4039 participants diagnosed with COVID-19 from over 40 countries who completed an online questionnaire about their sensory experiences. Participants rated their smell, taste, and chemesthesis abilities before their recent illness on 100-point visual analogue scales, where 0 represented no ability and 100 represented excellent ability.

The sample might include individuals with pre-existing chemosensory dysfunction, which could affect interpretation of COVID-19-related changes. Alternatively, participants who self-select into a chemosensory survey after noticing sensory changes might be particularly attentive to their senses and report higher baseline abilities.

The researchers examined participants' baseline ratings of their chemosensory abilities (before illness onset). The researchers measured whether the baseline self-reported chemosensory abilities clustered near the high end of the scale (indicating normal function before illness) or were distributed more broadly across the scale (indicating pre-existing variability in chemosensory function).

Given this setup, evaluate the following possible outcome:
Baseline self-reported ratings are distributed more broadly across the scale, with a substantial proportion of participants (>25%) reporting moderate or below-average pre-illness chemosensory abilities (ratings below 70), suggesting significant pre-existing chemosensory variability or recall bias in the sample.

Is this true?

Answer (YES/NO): NO